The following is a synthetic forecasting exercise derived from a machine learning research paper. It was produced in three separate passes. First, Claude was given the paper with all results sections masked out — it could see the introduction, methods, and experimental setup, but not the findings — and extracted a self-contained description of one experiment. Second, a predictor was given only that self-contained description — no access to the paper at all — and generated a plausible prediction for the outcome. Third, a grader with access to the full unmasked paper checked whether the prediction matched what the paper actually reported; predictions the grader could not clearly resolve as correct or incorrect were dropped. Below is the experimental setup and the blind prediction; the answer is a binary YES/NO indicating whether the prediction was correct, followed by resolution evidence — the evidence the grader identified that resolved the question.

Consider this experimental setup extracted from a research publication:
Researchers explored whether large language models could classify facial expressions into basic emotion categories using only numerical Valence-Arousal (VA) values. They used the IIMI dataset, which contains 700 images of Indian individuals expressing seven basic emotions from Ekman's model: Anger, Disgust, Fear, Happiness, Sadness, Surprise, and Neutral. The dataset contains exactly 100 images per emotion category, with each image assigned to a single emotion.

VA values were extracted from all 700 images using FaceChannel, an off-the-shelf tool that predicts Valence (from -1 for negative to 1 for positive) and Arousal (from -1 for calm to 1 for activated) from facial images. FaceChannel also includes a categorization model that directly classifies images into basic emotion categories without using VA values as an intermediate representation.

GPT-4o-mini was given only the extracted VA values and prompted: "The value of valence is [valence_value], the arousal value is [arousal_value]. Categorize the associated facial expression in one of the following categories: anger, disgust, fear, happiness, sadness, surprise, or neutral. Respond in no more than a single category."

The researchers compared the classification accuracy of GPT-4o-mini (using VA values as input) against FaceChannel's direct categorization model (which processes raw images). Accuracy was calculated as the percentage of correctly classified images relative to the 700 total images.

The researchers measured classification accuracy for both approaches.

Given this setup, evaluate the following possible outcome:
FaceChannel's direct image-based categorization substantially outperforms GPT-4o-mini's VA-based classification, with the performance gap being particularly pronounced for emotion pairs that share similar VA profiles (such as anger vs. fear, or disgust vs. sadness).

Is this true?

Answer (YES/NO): NO